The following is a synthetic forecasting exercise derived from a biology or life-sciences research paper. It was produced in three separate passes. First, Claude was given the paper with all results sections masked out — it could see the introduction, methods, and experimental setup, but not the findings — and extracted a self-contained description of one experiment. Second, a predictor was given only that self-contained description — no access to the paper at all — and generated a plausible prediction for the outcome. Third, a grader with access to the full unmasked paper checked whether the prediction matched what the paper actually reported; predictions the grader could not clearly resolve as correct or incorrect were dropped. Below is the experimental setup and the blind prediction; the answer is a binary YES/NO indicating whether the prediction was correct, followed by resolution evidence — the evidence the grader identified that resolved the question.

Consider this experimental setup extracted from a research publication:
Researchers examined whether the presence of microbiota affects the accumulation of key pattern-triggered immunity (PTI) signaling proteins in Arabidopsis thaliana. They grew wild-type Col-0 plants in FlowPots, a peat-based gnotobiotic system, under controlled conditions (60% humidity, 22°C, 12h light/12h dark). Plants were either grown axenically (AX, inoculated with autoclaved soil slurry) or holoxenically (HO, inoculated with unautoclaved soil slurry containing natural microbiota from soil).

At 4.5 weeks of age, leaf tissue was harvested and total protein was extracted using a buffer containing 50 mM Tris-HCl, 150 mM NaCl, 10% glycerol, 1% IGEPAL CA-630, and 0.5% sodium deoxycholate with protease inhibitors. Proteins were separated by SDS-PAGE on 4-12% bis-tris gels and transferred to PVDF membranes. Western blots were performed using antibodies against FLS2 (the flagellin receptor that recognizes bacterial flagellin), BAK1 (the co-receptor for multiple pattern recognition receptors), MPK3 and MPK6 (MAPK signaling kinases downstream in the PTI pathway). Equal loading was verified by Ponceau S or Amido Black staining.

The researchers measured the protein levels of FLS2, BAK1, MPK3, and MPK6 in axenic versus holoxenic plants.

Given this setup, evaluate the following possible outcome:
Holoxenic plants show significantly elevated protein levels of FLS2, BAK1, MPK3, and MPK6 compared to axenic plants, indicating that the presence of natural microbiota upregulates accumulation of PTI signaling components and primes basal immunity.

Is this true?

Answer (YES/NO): NO